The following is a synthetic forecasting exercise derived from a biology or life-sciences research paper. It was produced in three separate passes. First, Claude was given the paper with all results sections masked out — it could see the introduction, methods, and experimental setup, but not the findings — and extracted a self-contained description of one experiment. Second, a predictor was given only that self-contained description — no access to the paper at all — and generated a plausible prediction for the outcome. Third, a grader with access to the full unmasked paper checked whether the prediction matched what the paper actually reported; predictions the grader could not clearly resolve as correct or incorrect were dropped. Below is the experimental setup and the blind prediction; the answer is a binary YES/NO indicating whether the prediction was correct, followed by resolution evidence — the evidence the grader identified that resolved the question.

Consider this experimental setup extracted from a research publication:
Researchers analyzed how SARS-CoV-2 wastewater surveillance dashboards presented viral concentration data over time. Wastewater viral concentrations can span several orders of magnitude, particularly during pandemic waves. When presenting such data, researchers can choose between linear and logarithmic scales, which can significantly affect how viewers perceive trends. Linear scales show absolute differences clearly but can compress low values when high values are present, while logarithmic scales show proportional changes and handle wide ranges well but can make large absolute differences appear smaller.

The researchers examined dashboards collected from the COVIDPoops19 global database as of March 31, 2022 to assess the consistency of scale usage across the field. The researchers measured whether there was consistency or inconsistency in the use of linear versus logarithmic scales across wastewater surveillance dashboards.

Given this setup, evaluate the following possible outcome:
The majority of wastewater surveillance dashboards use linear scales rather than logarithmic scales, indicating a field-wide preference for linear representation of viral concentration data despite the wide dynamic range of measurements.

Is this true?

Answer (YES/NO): YES